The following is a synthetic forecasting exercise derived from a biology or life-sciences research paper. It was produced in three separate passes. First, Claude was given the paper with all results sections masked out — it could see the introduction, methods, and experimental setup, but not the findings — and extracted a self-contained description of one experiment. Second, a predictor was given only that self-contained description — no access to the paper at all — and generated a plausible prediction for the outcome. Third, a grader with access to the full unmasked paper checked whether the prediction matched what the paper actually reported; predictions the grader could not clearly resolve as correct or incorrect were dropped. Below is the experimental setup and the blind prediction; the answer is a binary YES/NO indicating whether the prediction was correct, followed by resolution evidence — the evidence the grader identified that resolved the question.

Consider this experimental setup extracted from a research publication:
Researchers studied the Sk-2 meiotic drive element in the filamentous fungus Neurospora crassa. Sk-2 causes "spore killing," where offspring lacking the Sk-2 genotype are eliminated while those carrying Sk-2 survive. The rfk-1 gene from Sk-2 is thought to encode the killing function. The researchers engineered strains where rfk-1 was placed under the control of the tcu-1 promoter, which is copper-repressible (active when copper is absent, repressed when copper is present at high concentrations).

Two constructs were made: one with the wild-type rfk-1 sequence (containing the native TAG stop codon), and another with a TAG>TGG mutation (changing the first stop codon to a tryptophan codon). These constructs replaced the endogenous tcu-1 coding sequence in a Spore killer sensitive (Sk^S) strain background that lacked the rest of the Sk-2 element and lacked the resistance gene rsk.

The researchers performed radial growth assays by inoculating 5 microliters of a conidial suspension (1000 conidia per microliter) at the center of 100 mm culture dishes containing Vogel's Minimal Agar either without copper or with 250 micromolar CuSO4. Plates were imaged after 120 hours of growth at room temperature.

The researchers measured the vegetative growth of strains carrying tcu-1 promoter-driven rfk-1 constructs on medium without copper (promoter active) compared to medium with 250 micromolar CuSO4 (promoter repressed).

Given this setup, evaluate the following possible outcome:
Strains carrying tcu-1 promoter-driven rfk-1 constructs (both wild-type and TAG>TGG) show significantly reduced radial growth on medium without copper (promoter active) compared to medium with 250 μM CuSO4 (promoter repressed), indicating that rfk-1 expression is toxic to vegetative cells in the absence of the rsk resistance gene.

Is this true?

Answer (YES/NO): NO